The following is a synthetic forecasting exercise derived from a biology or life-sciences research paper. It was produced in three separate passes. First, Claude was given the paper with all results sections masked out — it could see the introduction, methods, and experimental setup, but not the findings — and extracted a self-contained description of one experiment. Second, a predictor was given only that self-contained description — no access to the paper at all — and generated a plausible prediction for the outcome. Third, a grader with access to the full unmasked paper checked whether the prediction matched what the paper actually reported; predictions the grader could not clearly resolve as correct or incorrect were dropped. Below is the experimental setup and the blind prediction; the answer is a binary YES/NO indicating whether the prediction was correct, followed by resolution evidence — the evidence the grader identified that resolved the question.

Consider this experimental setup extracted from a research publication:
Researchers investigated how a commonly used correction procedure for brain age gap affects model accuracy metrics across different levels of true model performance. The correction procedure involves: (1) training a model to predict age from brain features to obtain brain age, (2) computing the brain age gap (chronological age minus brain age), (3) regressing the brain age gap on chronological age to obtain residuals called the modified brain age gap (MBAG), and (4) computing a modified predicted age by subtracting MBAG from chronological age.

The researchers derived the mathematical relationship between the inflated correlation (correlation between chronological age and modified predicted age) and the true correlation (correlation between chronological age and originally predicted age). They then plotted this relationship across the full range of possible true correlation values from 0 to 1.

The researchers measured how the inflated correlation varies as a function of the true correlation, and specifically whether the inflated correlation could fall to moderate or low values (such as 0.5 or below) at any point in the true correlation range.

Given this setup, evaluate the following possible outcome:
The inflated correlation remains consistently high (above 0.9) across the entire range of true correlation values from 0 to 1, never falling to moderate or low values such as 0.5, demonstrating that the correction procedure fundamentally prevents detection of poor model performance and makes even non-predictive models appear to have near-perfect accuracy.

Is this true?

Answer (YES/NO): YES